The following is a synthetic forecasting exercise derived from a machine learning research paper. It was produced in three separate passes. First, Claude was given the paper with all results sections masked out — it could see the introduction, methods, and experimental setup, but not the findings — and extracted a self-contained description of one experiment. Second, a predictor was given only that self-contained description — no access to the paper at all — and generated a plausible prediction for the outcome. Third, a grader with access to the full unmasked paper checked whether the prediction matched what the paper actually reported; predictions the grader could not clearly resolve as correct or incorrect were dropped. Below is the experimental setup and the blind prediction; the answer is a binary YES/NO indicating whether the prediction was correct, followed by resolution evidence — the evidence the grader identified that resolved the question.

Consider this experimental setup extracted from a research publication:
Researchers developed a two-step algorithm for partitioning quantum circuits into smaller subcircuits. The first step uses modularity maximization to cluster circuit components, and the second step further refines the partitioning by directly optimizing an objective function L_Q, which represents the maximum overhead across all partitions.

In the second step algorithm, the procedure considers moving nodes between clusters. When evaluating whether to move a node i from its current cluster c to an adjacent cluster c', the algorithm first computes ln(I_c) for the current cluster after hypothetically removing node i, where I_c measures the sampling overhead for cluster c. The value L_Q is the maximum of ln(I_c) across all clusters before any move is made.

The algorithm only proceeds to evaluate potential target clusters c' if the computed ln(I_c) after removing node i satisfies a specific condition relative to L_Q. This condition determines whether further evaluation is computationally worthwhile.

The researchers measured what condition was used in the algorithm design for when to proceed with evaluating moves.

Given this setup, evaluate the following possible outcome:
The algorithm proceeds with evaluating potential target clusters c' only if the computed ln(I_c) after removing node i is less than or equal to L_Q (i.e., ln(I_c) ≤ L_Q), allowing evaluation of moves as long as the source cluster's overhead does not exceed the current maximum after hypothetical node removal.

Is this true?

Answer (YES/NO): YES